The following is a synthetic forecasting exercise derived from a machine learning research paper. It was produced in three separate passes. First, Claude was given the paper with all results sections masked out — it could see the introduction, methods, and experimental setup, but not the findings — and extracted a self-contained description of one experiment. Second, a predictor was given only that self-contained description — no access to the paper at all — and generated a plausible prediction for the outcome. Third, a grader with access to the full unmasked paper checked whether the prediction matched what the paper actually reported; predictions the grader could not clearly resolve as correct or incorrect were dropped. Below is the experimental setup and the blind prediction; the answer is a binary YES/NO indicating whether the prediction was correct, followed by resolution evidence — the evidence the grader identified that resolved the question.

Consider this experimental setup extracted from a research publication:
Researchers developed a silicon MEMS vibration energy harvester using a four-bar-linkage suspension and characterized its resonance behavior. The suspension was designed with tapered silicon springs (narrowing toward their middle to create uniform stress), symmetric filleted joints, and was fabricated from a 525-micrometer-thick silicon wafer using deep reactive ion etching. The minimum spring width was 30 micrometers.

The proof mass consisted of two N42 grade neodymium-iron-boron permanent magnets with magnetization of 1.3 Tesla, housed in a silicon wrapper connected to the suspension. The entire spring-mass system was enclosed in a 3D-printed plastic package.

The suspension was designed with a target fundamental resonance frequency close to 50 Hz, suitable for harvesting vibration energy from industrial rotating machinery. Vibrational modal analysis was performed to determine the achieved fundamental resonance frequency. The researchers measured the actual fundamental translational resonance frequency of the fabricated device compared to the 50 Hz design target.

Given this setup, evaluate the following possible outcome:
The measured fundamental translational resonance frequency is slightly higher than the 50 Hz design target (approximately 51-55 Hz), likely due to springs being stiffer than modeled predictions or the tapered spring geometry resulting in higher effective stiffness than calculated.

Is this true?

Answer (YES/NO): NO